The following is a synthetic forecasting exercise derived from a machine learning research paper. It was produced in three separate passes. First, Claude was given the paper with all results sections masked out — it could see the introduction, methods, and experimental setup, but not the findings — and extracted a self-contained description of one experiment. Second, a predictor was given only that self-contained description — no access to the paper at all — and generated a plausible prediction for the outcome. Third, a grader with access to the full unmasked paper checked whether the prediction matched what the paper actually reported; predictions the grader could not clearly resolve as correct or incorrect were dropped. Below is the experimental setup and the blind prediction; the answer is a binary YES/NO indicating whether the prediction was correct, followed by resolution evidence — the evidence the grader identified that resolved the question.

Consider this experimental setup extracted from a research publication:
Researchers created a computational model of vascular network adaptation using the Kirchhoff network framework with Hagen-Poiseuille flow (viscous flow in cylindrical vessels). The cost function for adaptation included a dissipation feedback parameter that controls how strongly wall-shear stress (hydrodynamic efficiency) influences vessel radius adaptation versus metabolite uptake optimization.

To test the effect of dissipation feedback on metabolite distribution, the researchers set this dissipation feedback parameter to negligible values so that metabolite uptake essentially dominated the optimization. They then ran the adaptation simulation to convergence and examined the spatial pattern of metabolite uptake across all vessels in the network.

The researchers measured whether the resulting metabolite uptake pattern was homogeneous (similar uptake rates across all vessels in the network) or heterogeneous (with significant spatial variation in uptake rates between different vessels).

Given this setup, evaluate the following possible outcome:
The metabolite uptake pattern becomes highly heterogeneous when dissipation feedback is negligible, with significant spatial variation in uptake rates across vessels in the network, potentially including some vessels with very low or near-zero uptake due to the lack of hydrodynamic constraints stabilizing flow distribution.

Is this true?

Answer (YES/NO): NO